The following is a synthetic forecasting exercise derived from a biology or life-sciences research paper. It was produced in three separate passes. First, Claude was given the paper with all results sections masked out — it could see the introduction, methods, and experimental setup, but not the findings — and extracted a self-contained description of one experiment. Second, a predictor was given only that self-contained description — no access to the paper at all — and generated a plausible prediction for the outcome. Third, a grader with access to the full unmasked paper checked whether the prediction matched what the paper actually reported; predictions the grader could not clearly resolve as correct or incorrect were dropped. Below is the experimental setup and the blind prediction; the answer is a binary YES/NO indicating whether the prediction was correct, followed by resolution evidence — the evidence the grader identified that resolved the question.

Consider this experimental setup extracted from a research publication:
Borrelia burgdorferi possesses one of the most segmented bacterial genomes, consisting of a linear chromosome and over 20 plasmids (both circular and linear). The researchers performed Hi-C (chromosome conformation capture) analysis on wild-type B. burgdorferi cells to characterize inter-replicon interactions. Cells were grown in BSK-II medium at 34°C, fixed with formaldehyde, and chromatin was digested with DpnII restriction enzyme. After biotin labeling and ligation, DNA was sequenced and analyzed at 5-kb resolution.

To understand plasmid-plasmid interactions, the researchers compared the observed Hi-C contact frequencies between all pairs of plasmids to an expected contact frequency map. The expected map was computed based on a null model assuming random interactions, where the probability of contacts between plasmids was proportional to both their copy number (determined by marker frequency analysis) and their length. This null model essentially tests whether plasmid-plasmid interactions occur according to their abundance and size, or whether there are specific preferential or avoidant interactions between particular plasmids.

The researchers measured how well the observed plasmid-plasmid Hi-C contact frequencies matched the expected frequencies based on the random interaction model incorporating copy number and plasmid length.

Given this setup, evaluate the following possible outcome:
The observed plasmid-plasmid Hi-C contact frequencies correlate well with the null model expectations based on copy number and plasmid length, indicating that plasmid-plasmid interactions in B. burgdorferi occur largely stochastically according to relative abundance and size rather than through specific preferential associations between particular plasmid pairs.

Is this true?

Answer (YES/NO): NO